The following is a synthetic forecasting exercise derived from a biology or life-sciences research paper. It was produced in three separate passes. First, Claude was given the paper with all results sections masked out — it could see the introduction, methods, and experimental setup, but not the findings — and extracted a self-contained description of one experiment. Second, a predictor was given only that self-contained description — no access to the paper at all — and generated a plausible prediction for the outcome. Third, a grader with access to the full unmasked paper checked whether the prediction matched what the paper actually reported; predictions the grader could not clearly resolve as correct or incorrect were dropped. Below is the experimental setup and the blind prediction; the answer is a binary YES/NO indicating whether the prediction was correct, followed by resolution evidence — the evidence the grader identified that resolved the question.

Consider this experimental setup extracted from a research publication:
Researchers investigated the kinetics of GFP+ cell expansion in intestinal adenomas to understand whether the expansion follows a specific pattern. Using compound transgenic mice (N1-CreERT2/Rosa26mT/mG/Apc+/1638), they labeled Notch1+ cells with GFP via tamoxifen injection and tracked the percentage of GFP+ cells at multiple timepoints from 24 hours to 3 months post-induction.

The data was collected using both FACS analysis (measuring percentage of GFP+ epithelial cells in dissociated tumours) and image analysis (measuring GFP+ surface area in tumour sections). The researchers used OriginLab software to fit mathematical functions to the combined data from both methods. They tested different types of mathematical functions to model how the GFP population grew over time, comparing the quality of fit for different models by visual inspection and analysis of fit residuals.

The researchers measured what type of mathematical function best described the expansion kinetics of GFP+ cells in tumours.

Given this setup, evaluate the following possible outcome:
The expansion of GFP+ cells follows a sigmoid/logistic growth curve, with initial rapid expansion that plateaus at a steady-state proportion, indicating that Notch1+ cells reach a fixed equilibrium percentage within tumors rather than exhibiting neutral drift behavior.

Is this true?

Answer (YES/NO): NO